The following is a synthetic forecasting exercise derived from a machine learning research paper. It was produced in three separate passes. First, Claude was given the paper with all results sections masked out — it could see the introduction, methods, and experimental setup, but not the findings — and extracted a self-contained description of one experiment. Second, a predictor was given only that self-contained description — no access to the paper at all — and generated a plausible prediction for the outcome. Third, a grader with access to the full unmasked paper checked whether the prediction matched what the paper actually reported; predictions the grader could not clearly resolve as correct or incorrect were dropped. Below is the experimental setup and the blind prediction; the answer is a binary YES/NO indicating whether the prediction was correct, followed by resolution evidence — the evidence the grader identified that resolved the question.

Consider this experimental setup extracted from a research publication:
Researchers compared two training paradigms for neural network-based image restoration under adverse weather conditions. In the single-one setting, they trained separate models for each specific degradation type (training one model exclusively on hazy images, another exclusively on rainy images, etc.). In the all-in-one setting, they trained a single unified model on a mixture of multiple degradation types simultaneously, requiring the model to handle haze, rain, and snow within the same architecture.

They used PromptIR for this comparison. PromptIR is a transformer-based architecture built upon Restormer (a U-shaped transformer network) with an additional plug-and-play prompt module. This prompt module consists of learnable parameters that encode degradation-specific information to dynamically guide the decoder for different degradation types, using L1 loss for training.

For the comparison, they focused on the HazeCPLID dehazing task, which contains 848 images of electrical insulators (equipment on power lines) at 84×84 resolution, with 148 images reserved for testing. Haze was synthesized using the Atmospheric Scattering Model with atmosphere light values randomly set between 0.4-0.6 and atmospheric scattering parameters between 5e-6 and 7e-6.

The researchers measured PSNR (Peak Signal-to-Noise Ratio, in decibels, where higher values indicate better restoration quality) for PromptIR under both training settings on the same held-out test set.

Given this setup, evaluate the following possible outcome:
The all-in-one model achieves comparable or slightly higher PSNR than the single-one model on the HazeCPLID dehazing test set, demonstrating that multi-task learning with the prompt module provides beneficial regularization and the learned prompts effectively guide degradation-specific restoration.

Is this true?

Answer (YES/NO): NO